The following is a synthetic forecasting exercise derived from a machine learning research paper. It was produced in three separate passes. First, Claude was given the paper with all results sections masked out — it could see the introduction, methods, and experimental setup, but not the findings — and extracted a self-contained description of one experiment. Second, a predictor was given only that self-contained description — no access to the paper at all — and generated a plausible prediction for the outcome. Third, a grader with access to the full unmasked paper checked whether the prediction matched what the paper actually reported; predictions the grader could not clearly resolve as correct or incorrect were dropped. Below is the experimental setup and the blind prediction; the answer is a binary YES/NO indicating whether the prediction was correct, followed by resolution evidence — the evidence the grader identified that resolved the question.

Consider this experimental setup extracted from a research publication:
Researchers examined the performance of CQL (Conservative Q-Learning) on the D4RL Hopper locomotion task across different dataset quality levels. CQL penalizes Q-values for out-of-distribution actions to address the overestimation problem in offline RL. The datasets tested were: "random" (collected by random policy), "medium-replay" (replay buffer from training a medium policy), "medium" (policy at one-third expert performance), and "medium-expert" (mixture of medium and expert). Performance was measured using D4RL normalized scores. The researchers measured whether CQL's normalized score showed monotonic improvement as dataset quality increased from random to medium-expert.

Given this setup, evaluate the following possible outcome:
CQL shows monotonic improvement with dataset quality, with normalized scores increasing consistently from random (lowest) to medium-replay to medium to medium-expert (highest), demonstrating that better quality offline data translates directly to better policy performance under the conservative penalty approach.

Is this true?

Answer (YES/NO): NO